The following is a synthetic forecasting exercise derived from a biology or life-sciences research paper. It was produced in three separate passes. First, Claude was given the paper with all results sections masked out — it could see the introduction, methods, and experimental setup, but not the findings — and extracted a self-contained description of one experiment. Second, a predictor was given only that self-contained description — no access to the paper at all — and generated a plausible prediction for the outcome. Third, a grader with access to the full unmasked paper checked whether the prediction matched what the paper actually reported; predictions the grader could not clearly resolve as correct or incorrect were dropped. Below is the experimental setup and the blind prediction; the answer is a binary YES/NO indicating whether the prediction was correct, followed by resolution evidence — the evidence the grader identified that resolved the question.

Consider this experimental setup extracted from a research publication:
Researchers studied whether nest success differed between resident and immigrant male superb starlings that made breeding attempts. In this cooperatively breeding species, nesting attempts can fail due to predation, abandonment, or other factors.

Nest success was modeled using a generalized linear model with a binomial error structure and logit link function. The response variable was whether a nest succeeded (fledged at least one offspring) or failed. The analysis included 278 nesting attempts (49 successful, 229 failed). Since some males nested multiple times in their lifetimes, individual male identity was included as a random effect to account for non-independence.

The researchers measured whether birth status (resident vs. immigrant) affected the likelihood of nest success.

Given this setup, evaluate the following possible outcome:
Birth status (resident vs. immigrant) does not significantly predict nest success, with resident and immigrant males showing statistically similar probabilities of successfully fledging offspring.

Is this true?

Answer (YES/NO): NO